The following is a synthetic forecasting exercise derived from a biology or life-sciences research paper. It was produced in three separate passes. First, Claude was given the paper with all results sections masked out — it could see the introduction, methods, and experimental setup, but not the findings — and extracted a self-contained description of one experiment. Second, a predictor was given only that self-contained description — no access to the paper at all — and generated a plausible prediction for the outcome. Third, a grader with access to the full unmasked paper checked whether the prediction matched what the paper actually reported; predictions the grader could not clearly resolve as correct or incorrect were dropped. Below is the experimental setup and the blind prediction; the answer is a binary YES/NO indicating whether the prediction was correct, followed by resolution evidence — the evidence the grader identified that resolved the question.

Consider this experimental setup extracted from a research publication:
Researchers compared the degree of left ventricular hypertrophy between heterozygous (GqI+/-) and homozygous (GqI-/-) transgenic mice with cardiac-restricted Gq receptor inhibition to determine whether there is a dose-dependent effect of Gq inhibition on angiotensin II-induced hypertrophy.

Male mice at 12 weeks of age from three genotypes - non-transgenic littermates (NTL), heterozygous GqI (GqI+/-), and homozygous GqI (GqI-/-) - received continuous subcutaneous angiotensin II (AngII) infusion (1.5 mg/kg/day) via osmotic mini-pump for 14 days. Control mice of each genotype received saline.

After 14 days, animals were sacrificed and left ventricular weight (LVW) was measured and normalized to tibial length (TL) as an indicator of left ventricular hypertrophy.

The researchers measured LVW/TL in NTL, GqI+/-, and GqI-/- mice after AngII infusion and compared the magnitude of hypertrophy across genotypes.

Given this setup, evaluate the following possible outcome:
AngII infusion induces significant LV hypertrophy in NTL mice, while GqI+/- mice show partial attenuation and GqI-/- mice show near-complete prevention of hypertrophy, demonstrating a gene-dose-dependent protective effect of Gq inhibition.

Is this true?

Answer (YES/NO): YES